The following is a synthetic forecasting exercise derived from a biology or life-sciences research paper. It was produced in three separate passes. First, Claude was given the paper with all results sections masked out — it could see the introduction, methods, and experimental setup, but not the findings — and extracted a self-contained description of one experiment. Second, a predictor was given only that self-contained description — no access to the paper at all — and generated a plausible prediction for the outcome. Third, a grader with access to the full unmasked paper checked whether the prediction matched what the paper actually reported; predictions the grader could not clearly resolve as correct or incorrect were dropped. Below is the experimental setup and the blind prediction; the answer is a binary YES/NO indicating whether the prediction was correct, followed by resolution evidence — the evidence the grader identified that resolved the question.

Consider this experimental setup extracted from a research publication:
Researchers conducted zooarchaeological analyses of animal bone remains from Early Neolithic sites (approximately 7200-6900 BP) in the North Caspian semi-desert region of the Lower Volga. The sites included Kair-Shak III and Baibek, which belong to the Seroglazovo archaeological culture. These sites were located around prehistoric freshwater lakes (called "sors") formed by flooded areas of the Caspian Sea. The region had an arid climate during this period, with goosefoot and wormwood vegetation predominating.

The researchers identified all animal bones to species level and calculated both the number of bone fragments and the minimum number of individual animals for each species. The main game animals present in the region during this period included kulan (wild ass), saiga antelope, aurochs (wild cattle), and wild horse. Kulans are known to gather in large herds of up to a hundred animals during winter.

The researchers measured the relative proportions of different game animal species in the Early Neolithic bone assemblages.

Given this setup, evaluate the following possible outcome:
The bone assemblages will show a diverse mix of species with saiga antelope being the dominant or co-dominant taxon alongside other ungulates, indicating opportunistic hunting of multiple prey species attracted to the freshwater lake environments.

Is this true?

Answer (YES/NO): NO